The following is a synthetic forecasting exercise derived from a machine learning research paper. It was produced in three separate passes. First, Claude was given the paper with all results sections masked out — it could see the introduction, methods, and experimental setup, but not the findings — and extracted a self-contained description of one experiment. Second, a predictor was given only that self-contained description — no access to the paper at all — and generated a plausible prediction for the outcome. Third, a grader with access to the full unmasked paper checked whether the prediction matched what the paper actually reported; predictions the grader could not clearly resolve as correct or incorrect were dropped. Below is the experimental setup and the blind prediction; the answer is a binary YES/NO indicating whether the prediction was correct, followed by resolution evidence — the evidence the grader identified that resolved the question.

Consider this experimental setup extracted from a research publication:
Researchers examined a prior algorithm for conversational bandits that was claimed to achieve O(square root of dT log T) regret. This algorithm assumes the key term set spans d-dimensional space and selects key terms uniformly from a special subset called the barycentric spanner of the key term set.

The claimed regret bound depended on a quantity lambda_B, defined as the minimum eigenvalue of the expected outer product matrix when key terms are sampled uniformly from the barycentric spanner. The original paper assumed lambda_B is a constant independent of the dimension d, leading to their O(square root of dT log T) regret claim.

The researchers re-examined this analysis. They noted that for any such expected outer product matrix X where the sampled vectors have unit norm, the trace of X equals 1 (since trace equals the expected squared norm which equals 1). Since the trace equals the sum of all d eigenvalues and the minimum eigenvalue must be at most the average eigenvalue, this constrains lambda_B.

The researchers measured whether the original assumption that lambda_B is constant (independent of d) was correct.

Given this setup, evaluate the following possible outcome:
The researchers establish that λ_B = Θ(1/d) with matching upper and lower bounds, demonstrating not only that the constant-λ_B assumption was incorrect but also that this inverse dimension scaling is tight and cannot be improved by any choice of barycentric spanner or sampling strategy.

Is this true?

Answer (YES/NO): NO